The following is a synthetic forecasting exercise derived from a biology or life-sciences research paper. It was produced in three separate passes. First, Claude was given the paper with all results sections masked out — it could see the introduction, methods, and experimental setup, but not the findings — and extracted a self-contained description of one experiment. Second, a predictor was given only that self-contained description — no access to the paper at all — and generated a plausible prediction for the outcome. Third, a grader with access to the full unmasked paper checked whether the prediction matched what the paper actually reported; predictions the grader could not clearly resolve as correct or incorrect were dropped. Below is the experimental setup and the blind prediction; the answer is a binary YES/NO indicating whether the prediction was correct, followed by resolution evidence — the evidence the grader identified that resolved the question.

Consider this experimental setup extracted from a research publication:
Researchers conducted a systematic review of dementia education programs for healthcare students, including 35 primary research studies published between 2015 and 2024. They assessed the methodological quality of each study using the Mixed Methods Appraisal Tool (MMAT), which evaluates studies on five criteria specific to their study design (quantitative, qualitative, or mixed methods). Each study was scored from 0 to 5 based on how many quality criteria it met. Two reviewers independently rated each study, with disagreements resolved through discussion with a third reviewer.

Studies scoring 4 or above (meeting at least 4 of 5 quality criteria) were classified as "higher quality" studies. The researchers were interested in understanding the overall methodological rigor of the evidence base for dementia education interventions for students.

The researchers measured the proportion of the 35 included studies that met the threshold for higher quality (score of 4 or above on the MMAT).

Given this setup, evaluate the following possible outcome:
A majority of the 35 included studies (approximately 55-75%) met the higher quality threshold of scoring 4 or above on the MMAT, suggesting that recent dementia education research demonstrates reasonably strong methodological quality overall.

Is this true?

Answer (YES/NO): NO